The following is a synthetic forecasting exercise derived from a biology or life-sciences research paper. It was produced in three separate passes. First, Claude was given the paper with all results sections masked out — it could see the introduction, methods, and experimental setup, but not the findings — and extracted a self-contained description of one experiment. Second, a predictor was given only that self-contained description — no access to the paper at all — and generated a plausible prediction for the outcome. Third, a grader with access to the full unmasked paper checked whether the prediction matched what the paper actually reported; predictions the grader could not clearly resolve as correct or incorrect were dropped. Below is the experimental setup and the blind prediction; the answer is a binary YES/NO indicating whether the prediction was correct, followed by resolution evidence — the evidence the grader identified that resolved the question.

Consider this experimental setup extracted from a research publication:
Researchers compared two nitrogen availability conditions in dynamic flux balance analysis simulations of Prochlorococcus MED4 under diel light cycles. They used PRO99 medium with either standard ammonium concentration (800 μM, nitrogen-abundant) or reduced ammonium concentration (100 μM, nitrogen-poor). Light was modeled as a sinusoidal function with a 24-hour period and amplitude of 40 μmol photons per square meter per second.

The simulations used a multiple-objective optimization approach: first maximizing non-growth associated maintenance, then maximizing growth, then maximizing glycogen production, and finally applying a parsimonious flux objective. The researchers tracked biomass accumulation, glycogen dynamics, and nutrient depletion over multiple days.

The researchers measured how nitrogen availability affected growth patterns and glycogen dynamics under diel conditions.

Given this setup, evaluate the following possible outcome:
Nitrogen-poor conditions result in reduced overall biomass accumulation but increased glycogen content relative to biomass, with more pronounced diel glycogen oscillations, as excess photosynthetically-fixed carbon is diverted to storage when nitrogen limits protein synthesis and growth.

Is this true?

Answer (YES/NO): YES